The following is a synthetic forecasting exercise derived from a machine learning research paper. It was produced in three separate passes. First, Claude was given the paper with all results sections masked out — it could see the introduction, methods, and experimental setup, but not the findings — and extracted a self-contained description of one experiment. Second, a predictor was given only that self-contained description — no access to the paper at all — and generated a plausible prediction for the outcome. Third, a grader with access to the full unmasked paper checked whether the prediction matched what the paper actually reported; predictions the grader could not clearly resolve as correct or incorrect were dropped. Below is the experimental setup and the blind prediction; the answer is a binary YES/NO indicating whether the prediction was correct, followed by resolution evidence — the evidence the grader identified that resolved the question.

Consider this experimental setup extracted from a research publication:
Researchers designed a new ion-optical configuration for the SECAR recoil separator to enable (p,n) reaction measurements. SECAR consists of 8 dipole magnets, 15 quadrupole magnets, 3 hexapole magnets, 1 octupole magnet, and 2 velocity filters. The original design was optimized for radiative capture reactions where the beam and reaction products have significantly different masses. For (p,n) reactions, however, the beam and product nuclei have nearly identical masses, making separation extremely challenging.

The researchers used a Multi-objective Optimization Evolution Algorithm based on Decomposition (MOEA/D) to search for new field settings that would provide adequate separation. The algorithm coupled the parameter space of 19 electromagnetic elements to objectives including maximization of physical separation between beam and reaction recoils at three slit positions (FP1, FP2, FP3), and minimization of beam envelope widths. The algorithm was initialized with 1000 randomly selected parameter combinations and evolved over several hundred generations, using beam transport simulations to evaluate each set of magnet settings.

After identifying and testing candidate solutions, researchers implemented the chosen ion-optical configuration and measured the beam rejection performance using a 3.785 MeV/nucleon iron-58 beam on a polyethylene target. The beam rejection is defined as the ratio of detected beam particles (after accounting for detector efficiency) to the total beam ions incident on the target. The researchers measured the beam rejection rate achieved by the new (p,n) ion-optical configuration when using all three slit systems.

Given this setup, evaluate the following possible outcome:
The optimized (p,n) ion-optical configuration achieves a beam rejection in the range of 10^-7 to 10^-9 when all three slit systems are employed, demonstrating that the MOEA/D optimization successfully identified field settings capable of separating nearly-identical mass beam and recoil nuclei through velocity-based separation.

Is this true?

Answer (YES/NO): NO